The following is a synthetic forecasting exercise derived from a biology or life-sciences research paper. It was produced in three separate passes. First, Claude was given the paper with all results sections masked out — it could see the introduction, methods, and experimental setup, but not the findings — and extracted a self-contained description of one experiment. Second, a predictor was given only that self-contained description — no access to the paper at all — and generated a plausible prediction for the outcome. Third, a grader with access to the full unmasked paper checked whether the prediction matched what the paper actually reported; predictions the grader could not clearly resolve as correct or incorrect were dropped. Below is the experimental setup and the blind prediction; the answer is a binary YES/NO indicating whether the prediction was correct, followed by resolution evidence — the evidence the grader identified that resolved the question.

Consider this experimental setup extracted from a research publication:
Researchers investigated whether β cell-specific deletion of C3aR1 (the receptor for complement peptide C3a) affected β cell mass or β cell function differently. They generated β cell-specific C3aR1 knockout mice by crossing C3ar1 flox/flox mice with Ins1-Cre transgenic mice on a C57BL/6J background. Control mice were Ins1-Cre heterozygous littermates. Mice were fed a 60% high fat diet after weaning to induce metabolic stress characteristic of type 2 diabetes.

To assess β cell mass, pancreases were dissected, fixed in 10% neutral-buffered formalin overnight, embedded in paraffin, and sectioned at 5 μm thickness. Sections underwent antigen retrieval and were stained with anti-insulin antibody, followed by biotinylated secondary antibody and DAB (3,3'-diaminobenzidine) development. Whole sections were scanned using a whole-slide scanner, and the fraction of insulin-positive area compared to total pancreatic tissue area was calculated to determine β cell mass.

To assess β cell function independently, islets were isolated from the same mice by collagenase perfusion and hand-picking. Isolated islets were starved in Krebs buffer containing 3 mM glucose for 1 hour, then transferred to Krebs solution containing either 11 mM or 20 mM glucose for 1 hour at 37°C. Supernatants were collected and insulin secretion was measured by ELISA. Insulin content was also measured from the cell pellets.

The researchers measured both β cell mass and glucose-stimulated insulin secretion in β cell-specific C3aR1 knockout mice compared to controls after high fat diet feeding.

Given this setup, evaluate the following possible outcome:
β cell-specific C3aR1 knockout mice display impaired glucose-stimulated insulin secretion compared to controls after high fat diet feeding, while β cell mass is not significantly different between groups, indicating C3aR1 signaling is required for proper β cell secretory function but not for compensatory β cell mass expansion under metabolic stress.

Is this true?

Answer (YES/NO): NO